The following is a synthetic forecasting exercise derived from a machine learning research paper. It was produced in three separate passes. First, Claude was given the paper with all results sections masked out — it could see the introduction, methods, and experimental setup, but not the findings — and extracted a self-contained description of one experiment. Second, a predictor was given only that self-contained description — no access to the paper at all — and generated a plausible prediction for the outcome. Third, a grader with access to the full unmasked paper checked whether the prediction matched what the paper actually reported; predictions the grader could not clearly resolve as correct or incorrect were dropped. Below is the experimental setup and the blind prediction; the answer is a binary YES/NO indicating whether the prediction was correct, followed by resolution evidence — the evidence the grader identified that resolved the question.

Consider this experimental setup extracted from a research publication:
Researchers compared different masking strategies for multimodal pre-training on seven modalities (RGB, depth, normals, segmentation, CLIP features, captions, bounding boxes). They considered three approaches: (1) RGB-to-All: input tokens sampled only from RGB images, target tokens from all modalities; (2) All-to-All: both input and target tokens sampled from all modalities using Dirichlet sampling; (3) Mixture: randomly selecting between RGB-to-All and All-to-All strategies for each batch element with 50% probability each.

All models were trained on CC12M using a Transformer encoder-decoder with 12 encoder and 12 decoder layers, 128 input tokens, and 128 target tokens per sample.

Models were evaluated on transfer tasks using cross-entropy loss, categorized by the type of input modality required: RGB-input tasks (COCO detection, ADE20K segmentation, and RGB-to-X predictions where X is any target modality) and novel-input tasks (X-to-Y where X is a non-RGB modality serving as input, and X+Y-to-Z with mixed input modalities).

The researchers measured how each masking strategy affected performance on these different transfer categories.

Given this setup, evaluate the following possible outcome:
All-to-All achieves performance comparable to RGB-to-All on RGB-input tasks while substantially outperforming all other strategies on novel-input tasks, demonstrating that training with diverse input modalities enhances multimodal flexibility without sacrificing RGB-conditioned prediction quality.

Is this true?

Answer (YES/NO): NO